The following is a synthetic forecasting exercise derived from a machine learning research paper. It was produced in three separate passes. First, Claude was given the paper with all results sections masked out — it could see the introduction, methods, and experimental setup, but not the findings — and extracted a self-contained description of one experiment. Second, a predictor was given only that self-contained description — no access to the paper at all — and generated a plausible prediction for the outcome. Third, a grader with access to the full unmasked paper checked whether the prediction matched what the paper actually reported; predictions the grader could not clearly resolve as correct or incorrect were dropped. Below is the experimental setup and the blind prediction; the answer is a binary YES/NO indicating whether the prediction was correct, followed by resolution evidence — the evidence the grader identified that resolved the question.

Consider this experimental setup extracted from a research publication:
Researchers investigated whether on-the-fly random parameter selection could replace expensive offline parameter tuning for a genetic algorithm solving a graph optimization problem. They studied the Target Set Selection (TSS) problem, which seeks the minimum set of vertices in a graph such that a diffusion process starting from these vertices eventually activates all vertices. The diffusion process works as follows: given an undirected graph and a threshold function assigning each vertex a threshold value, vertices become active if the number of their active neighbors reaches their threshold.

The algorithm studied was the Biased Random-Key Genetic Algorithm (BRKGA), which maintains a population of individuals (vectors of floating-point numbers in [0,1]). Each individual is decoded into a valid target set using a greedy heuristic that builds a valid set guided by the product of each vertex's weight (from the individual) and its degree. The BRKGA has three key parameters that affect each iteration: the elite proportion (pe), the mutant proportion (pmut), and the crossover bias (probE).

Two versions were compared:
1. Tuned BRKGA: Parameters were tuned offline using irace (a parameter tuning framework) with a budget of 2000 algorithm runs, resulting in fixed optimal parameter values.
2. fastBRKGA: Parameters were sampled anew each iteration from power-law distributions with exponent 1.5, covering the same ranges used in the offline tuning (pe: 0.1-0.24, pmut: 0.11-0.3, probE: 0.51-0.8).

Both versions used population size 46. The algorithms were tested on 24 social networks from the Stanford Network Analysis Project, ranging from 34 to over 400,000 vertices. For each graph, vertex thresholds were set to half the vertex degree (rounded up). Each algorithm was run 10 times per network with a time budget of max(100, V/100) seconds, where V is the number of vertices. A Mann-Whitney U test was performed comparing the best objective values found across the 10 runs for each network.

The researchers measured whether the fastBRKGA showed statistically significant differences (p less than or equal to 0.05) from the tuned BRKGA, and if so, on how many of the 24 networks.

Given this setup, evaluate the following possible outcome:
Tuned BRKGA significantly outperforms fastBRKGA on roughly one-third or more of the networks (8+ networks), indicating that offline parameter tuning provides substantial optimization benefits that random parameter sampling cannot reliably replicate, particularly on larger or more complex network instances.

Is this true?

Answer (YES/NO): NO